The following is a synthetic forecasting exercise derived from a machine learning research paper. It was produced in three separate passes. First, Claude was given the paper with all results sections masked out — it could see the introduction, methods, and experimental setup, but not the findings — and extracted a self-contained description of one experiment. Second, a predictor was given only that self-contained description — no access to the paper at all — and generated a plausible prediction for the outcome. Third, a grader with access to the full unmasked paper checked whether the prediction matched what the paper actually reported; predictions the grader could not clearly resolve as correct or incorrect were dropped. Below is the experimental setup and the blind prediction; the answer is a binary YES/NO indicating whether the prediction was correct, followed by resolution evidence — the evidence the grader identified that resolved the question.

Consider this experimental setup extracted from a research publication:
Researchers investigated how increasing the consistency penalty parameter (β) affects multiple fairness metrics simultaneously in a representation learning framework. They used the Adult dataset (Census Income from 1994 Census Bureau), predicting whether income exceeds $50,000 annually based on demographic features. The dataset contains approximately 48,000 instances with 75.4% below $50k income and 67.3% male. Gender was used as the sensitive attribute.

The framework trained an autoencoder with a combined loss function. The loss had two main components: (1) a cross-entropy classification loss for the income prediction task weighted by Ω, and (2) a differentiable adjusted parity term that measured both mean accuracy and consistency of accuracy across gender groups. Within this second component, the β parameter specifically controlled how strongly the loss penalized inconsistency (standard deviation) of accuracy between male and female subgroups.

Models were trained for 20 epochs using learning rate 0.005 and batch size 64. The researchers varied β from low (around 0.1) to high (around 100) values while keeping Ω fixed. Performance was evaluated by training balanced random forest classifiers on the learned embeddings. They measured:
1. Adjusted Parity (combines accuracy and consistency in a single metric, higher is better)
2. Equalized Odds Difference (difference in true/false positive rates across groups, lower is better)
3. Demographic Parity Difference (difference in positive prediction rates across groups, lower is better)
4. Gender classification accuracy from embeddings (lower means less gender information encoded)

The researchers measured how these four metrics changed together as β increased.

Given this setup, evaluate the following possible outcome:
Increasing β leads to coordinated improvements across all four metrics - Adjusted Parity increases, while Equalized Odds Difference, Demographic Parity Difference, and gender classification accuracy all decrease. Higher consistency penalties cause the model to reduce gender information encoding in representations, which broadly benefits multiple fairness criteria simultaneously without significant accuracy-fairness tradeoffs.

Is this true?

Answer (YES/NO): NO